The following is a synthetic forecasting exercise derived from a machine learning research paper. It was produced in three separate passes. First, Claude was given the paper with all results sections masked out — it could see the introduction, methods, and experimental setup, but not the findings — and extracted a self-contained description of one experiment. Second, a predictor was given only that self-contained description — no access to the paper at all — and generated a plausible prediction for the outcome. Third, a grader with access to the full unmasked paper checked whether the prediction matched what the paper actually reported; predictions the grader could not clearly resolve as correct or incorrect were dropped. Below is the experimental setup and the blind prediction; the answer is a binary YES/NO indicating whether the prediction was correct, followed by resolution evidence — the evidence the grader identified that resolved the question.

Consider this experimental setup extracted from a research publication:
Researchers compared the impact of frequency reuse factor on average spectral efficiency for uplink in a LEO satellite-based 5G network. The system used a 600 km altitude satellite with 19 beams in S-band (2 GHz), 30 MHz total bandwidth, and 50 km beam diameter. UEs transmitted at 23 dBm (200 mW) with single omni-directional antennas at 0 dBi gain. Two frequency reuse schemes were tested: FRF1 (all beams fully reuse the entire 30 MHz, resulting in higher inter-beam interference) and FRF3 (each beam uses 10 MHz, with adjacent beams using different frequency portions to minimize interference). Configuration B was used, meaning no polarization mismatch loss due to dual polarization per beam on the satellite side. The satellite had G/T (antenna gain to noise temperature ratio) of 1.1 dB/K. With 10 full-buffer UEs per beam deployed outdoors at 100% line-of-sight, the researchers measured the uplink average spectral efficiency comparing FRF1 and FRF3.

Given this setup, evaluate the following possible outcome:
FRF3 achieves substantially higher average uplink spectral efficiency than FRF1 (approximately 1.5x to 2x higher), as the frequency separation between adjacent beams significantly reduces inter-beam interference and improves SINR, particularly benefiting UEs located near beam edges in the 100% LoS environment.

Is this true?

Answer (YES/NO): NO